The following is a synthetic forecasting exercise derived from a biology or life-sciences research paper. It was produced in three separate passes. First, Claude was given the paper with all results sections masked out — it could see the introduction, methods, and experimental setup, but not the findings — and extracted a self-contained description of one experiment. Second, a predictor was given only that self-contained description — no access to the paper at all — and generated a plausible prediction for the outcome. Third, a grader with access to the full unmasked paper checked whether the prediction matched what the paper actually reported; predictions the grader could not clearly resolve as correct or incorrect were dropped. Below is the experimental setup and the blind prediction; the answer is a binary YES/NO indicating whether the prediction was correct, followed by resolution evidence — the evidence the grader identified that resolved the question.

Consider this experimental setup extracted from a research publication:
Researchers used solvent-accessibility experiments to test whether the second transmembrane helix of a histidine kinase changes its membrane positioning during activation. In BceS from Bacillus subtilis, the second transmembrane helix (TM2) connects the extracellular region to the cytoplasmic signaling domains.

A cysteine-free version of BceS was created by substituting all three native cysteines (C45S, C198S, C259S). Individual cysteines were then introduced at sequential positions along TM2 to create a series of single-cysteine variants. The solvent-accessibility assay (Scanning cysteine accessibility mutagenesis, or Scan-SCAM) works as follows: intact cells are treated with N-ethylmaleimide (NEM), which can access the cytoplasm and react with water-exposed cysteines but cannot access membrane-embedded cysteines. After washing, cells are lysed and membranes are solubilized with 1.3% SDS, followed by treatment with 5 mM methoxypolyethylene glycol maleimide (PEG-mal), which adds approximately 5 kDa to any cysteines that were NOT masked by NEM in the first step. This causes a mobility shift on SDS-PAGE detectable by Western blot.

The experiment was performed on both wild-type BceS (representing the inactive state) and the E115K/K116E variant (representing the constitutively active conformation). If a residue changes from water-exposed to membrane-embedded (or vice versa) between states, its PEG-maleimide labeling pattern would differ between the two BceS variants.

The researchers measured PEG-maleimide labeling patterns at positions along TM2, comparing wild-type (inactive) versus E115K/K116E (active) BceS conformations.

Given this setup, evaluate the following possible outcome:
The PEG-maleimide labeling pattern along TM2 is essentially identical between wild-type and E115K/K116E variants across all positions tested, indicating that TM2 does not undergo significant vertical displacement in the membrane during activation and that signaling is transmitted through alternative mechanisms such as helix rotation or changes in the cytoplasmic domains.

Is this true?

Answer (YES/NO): NO